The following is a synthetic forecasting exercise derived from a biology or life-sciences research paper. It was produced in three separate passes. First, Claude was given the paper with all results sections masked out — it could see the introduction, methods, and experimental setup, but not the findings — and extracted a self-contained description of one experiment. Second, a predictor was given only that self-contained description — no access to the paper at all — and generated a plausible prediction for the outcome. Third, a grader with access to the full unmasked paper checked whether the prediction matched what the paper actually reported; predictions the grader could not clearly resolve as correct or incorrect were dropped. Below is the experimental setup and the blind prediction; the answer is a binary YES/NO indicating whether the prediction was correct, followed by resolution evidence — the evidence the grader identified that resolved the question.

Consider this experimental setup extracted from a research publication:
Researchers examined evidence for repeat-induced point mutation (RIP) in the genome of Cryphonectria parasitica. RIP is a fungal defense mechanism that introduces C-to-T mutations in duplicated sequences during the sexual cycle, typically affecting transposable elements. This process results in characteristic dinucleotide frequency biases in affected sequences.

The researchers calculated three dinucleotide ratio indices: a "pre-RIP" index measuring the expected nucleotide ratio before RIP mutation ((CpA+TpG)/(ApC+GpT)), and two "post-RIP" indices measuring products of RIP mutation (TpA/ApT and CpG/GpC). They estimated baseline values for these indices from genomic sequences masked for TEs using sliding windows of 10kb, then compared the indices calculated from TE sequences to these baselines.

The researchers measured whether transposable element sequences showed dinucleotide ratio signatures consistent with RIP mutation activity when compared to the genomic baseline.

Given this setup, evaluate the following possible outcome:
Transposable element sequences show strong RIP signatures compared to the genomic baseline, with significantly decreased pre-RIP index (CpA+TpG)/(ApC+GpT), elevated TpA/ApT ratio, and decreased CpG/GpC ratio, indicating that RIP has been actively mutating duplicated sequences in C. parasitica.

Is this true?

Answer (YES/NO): NO